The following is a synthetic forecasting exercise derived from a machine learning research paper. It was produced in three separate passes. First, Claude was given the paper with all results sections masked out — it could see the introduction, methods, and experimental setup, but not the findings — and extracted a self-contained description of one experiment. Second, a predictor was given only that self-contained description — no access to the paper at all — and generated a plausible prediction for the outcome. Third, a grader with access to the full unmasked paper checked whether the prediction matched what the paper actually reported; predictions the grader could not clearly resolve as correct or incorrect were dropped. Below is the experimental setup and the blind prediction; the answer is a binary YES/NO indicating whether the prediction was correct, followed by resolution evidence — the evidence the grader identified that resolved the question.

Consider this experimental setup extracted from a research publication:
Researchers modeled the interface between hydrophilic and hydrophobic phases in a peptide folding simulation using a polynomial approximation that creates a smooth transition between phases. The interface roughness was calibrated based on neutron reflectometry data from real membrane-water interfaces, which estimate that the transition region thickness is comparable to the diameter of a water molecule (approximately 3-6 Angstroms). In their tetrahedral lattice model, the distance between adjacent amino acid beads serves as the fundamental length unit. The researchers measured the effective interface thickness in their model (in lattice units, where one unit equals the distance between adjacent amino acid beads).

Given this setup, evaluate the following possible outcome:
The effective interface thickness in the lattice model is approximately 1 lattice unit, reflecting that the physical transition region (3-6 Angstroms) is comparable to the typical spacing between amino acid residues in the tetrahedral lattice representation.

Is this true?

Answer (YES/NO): NO